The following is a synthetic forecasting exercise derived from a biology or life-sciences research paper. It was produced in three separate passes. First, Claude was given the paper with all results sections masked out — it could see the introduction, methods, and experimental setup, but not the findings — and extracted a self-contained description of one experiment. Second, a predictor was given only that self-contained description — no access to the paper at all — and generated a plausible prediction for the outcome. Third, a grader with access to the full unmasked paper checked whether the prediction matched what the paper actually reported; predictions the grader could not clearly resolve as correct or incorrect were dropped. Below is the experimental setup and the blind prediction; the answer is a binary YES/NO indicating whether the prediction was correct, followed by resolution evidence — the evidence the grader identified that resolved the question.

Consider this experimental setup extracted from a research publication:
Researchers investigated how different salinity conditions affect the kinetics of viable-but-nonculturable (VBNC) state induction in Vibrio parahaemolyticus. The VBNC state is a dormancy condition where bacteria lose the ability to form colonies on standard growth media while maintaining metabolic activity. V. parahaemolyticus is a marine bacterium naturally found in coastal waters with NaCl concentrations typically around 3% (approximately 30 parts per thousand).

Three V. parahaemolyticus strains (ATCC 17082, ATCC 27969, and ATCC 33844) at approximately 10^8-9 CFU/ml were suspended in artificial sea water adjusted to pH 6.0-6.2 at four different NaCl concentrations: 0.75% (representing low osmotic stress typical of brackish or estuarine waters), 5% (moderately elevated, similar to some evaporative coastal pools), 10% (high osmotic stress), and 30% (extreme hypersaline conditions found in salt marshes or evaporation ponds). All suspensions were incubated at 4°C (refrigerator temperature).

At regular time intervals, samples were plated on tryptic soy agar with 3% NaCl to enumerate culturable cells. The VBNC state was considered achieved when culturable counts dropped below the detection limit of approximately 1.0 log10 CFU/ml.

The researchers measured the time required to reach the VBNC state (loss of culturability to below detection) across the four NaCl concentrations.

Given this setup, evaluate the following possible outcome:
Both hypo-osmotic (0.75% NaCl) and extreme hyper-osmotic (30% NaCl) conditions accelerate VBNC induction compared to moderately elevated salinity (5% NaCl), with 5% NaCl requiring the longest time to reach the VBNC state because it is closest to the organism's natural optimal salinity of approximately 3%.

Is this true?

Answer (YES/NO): NO